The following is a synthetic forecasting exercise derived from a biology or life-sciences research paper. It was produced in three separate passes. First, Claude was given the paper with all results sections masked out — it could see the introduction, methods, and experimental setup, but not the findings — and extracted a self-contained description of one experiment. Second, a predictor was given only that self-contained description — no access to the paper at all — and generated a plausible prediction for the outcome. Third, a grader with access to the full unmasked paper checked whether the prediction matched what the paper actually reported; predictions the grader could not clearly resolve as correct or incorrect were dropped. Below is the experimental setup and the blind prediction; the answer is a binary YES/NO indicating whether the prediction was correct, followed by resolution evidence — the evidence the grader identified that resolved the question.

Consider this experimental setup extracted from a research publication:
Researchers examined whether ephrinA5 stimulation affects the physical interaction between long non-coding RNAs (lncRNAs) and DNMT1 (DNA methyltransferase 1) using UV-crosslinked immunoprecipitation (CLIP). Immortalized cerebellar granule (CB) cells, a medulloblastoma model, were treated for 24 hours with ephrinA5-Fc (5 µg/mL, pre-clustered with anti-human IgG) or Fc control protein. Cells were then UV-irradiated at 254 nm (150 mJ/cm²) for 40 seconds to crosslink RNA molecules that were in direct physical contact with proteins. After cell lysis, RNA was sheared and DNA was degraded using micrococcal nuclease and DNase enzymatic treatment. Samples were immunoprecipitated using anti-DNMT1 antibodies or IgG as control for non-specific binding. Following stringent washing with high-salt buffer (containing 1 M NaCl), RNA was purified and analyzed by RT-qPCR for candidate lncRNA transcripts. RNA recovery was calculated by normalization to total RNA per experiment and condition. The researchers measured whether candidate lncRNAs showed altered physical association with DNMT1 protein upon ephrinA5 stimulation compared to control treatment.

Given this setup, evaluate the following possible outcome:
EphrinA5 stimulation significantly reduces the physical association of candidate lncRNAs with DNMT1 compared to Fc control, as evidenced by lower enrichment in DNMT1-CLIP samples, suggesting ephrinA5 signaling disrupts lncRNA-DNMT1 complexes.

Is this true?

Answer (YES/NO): YES